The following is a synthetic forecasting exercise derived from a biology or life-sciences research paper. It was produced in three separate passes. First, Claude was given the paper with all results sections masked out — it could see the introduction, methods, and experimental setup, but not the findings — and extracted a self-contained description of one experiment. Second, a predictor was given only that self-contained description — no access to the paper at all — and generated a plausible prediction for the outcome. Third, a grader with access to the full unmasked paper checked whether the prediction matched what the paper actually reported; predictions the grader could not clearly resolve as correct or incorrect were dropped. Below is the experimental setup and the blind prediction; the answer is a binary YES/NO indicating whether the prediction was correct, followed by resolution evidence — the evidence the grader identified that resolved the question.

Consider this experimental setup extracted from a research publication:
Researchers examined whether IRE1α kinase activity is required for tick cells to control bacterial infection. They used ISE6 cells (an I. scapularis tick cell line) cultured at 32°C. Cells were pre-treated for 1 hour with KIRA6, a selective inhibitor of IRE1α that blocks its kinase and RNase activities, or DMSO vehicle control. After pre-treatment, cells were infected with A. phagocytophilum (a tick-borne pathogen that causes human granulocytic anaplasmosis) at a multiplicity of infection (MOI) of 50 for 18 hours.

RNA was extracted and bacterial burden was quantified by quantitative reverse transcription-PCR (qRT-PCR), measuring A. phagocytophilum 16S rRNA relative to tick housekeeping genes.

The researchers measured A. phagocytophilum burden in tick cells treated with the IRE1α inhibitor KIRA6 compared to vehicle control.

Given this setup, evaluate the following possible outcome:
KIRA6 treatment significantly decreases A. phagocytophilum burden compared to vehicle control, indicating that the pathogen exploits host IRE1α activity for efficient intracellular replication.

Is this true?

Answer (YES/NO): NO